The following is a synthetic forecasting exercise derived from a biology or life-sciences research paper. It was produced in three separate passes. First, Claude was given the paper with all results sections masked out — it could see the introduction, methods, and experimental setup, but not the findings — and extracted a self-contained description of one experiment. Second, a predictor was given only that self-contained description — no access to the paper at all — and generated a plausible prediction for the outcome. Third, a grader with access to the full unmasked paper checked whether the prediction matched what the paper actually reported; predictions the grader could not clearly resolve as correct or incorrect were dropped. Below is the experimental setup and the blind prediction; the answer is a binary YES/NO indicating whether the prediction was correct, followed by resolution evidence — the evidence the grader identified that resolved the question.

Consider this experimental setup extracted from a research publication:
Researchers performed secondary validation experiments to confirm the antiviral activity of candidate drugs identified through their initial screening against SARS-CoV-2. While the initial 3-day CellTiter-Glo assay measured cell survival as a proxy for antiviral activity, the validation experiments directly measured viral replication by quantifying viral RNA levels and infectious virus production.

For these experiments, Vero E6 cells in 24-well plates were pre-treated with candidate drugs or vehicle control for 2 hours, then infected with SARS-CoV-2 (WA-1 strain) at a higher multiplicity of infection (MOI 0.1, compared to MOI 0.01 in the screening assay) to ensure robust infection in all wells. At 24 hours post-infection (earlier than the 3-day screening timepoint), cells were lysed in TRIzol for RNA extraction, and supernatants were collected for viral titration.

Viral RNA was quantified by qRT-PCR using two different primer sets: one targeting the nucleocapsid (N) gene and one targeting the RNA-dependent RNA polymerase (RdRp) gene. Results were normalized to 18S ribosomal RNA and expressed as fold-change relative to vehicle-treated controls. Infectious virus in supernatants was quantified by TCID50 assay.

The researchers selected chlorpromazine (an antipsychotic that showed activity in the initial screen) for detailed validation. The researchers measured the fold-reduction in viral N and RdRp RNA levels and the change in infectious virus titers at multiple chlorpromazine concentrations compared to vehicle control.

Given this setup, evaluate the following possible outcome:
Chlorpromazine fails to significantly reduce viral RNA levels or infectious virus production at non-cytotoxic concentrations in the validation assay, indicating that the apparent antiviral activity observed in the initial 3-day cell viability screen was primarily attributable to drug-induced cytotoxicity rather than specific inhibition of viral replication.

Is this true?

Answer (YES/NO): NO